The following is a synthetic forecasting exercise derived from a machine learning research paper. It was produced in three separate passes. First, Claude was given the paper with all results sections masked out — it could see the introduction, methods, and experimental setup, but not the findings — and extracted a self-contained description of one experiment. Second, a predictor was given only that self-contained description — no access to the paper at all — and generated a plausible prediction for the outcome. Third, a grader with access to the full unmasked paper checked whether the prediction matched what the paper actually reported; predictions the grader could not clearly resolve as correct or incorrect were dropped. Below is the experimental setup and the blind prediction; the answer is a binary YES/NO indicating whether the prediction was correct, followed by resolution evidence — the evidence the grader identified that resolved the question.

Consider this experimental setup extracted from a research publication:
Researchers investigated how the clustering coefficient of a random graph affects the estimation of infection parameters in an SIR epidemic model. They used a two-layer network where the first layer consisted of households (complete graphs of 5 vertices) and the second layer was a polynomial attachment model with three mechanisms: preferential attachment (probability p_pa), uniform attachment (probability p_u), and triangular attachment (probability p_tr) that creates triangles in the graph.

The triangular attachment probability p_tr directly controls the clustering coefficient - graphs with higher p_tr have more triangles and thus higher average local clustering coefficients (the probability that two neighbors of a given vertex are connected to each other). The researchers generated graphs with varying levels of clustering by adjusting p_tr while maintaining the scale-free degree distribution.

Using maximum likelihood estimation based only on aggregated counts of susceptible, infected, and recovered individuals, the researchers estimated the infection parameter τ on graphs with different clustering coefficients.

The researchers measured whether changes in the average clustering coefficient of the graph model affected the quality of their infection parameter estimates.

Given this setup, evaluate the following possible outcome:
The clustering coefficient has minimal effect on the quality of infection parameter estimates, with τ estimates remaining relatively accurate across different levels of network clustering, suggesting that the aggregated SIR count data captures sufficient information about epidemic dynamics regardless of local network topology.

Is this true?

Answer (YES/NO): YES